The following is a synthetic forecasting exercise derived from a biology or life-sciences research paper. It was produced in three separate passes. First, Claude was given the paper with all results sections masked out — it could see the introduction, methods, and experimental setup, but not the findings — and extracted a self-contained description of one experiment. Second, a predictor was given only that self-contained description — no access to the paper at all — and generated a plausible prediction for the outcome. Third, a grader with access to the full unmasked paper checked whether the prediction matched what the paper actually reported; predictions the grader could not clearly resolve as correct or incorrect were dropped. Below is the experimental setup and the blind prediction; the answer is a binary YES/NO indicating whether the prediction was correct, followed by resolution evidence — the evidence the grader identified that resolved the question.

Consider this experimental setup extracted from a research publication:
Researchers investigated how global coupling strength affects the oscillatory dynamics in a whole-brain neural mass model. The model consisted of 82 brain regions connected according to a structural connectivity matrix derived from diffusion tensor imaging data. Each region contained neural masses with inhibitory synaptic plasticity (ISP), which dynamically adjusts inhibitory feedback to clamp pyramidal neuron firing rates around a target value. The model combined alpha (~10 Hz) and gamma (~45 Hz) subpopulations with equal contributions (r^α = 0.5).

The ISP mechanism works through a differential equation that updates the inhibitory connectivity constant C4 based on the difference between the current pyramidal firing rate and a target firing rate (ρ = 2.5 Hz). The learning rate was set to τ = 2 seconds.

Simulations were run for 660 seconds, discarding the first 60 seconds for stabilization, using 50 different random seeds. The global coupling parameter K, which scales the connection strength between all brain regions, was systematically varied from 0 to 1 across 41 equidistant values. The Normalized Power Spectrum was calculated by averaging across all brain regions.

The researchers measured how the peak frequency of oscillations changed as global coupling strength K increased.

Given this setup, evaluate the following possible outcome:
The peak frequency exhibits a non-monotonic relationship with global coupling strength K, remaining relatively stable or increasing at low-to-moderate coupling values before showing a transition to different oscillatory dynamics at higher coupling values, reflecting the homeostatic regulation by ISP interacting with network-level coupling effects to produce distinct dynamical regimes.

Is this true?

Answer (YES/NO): NO